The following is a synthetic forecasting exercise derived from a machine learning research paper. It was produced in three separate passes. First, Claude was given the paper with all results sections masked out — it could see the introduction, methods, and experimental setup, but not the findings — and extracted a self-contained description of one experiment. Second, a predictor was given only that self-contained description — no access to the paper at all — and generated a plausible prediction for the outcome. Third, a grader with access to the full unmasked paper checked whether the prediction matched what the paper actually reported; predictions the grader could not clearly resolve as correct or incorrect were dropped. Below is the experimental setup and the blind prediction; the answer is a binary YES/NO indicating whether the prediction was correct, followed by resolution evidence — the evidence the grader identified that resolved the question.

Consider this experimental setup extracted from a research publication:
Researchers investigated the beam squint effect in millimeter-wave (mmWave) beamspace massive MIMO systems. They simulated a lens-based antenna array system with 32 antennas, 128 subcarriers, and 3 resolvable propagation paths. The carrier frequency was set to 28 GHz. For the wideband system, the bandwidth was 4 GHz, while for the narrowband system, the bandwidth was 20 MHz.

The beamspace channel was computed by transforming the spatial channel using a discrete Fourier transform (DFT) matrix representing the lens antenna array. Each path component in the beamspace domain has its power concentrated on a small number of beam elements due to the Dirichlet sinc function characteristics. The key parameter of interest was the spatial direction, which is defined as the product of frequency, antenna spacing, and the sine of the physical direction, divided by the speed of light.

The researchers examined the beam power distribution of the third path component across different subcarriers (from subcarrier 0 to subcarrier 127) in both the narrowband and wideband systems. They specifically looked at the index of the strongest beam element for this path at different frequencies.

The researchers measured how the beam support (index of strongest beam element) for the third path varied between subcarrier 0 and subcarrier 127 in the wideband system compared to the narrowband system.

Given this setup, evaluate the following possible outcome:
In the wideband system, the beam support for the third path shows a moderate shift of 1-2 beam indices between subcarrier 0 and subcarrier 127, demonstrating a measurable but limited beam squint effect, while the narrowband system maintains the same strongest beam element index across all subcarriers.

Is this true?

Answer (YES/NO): YES